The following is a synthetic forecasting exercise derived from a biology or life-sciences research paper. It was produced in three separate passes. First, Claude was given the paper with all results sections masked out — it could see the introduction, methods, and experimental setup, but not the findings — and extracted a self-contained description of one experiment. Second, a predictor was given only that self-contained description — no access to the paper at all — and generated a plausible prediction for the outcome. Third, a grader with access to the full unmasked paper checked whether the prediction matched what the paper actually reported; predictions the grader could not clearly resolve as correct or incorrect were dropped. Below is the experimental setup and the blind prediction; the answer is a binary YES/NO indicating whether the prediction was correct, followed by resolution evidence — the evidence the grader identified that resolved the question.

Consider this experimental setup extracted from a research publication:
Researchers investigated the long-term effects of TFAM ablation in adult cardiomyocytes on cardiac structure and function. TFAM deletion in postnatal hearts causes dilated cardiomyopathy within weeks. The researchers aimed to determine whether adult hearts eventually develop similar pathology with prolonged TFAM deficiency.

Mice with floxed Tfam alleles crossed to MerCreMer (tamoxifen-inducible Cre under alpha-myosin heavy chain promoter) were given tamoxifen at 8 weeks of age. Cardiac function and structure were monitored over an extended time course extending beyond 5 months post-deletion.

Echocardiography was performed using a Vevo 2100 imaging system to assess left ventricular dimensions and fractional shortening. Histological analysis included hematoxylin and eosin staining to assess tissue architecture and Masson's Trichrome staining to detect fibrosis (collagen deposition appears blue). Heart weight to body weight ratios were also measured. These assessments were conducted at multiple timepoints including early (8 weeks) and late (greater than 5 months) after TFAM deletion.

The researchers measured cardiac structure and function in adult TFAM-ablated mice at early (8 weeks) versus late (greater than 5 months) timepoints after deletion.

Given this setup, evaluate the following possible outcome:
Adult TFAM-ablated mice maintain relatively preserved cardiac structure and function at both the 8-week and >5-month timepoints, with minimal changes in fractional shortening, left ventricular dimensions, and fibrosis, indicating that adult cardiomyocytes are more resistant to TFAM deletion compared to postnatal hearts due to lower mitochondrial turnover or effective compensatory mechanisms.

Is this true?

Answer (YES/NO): NO